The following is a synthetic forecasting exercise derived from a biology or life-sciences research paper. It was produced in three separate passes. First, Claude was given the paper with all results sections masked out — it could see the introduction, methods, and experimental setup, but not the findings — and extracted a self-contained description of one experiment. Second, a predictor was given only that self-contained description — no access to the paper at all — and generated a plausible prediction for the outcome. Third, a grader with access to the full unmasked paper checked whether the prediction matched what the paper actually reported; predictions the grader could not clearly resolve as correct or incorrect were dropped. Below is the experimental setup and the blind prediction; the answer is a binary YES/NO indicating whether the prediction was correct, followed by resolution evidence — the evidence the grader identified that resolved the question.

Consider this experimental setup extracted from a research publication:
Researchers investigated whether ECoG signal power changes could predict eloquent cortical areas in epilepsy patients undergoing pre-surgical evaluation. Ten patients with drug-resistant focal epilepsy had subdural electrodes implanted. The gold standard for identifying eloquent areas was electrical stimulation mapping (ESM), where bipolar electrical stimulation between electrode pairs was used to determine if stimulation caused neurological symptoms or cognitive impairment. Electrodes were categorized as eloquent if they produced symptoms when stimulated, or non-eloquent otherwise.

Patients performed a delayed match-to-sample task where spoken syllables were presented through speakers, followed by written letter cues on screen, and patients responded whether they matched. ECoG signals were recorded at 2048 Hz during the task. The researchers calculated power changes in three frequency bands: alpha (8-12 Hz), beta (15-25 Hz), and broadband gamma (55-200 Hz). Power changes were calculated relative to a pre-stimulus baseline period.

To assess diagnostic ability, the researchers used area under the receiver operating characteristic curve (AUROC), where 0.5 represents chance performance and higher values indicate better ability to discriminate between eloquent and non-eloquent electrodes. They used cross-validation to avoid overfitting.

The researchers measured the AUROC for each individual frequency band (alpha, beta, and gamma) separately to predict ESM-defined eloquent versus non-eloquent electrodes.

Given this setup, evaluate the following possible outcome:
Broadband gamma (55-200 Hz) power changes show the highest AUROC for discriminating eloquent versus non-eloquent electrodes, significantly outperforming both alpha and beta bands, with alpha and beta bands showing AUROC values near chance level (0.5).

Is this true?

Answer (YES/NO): NO